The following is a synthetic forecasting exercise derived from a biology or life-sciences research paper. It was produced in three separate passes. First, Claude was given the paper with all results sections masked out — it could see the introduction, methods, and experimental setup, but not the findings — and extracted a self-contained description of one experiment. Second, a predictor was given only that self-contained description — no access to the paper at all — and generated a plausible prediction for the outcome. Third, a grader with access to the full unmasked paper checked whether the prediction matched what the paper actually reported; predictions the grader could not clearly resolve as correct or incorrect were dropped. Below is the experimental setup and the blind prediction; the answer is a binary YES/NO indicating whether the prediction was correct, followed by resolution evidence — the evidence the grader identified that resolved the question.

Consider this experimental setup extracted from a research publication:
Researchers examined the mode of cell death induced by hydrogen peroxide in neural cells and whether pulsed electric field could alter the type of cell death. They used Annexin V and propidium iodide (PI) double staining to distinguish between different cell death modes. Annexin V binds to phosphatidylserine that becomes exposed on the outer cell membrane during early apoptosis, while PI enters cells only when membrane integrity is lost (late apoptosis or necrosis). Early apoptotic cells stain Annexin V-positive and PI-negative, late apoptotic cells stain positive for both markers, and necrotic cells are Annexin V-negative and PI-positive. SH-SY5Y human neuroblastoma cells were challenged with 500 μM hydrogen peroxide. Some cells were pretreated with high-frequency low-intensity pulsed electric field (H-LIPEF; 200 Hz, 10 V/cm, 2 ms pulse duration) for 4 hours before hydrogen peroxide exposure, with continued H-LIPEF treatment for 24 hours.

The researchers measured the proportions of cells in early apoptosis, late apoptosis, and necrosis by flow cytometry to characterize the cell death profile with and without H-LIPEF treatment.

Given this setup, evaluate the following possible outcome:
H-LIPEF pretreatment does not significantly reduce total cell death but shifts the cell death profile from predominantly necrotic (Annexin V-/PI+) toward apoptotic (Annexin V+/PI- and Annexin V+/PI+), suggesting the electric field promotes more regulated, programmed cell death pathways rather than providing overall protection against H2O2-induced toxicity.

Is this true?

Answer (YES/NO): NO